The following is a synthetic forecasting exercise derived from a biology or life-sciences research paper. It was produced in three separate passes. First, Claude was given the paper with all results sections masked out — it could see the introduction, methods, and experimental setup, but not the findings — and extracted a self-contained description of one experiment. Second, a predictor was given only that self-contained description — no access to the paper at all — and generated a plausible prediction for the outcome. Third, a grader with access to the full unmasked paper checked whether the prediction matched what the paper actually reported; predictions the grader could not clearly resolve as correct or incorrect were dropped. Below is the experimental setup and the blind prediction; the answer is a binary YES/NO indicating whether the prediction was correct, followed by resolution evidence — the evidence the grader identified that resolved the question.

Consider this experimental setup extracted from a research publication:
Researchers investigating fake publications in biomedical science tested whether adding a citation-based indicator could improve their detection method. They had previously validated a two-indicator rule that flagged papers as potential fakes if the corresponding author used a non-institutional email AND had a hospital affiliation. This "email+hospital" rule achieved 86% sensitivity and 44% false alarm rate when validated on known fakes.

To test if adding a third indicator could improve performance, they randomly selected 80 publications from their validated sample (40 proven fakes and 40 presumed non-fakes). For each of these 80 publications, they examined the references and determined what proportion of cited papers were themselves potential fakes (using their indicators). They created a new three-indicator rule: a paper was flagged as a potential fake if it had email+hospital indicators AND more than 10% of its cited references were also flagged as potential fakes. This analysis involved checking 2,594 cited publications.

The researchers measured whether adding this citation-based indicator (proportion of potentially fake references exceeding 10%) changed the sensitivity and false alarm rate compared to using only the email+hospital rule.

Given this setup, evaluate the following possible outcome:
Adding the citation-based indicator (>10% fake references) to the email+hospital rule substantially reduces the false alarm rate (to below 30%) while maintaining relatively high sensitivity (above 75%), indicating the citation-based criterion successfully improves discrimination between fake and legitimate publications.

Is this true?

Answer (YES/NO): NO